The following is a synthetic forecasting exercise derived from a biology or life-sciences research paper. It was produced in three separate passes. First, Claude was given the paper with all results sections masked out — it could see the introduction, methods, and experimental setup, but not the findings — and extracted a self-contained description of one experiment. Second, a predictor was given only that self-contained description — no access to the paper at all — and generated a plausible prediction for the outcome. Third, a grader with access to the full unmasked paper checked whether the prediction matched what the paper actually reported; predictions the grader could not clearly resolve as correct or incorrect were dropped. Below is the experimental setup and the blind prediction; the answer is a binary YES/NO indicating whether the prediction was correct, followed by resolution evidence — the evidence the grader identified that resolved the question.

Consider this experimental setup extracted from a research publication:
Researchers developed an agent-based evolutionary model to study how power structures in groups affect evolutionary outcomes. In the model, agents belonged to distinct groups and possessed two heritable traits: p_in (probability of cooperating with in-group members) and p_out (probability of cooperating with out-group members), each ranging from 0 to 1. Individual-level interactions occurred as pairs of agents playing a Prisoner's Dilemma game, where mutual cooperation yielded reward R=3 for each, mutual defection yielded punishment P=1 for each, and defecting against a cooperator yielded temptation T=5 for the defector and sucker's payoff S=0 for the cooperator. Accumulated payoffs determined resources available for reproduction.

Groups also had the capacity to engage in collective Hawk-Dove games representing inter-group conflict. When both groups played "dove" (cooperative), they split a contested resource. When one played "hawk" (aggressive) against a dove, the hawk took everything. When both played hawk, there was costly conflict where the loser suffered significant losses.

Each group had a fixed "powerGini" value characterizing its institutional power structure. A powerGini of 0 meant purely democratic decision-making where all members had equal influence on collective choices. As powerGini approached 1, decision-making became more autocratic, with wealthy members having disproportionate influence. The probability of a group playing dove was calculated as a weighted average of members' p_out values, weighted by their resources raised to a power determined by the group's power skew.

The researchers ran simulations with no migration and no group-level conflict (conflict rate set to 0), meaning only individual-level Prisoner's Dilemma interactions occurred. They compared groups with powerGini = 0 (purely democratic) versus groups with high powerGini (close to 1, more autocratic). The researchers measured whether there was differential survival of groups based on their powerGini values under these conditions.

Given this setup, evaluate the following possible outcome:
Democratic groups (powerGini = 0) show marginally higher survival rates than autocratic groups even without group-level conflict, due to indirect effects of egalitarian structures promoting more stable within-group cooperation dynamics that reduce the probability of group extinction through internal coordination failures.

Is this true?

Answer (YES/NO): NO